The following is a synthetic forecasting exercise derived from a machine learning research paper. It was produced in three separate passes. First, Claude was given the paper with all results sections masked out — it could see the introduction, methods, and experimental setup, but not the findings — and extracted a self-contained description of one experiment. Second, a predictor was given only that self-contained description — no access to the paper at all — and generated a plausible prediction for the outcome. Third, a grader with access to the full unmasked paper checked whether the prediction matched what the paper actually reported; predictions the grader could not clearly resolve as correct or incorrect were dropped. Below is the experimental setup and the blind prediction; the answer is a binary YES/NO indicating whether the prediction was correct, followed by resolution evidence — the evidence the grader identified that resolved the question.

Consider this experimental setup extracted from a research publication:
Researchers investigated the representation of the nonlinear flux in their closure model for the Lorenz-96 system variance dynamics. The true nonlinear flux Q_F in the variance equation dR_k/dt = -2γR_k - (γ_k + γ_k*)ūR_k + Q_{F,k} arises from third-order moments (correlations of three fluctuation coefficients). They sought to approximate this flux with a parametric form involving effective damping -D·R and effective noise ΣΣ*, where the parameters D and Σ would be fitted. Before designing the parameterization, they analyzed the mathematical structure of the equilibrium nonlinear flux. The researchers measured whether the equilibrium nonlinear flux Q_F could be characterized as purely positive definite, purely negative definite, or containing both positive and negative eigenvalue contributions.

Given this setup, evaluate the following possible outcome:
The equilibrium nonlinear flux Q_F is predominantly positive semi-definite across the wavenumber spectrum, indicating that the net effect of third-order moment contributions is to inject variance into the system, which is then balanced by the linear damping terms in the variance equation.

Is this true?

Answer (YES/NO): NO